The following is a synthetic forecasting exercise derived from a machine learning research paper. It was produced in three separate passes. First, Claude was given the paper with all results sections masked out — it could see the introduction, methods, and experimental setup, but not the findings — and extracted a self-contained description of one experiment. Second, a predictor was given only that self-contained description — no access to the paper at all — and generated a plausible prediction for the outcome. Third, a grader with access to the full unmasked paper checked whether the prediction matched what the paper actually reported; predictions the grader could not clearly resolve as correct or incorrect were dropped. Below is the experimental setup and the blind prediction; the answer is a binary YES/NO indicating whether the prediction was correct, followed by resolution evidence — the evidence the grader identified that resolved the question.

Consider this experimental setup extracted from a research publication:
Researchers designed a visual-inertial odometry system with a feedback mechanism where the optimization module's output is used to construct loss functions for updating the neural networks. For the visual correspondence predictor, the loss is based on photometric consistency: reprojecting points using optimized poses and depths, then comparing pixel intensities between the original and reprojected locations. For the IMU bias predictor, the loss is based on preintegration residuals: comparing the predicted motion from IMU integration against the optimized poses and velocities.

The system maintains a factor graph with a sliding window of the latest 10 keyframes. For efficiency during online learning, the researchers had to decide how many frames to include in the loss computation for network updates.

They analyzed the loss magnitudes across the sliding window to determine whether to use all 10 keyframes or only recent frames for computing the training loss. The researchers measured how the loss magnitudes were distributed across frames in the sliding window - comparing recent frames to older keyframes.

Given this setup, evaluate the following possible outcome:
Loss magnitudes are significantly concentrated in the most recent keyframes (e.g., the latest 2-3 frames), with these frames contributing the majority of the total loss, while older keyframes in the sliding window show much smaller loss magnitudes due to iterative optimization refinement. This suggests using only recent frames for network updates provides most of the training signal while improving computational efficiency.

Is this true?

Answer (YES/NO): YES